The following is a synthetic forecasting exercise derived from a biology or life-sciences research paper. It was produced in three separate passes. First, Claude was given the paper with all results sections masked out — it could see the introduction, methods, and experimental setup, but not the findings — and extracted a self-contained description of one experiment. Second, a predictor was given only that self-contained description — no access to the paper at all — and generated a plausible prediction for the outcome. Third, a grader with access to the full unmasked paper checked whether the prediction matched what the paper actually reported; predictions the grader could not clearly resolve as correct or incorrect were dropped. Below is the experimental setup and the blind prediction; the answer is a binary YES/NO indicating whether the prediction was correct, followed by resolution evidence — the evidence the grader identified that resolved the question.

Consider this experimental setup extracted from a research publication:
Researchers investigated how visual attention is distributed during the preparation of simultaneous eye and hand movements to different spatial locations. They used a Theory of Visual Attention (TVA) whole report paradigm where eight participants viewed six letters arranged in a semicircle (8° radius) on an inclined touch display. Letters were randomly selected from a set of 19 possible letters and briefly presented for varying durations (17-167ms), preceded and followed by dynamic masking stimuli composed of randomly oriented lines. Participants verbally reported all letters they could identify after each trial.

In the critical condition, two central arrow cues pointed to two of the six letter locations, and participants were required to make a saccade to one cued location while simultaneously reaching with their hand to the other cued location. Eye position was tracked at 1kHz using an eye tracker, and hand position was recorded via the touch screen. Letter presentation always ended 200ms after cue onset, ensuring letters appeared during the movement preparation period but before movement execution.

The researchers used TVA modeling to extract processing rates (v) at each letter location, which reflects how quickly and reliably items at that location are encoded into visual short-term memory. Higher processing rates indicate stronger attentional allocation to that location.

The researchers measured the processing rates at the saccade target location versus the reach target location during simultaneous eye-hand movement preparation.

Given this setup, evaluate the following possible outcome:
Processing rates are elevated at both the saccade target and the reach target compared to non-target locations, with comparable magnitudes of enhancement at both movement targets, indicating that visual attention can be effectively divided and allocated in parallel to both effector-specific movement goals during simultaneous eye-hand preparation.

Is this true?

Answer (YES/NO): YES